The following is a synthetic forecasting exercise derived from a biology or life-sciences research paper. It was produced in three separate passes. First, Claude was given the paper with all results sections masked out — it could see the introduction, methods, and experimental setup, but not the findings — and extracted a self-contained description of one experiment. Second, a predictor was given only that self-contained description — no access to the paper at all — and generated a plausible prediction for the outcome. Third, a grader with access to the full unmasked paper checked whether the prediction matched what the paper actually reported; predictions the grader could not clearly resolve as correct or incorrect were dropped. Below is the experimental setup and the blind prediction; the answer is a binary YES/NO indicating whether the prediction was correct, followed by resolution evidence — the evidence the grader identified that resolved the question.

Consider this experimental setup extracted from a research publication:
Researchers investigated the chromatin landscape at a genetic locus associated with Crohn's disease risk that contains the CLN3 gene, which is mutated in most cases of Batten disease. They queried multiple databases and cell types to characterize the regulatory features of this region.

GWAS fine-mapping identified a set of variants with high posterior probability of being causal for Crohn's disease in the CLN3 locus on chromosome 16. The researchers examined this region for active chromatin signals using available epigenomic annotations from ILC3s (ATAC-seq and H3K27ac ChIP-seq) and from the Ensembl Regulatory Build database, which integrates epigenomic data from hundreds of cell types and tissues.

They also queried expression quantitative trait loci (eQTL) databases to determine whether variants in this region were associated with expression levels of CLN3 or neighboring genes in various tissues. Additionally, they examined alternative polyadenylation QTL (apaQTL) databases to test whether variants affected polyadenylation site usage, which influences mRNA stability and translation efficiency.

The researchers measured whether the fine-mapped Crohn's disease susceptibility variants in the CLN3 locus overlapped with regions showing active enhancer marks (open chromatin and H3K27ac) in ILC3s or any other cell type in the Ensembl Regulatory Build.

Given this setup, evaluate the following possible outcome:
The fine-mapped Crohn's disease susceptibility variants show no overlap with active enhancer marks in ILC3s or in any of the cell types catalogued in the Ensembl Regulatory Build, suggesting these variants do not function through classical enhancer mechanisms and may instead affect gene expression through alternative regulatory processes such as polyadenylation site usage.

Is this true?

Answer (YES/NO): YES